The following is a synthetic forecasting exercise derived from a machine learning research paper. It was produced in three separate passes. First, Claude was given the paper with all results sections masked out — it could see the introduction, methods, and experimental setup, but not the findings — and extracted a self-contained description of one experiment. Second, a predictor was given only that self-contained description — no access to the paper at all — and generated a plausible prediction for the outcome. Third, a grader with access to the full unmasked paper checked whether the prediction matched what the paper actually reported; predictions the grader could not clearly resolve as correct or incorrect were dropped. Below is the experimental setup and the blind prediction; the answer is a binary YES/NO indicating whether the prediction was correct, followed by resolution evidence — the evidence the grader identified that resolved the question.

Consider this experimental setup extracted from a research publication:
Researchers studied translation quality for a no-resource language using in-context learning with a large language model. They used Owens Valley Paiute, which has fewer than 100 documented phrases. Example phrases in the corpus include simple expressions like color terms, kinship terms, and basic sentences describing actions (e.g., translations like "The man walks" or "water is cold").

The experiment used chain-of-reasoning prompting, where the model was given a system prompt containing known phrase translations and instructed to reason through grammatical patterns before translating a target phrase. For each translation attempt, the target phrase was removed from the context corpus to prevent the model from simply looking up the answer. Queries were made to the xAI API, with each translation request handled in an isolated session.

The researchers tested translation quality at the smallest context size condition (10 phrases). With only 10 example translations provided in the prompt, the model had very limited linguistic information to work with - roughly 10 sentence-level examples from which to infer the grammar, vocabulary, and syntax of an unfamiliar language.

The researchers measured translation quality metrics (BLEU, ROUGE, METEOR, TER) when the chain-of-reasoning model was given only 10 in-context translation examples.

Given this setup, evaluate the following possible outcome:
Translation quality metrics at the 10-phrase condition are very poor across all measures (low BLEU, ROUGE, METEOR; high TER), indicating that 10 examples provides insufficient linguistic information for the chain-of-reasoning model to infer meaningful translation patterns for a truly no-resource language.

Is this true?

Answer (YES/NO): NO